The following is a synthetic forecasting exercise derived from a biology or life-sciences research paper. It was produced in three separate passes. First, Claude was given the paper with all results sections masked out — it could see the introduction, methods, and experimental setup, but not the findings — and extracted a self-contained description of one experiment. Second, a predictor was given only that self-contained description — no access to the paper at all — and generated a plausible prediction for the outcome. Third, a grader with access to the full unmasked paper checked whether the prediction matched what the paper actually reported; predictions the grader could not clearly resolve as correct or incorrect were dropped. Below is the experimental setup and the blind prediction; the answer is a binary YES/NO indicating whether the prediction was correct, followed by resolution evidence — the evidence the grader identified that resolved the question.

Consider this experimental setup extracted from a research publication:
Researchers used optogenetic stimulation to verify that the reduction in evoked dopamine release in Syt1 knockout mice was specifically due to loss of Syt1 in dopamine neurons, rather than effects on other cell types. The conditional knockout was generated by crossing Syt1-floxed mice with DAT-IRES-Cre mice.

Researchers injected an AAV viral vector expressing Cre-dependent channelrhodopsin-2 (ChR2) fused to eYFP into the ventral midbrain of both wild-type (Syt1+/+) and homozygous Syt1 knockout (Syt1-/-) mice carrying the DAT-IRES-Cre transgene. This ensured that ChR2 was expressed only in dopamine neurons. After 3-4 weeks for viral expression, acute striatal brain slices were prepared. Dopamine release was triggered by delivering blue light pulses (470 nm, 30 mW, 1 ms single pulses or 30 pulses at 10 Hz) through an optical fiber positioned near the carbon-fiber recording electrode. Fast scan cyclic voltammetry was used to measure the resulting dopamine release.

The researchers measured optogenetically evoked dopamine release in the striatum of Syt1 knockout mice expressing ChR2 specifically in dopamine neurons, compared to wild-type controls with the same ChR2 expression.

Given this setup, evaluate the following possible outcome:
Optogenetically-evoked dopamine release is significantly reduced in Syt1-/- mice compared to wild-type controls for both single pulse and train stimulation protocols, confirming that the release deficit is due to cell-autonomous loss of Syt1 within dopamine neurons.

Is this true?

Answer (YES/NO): NO